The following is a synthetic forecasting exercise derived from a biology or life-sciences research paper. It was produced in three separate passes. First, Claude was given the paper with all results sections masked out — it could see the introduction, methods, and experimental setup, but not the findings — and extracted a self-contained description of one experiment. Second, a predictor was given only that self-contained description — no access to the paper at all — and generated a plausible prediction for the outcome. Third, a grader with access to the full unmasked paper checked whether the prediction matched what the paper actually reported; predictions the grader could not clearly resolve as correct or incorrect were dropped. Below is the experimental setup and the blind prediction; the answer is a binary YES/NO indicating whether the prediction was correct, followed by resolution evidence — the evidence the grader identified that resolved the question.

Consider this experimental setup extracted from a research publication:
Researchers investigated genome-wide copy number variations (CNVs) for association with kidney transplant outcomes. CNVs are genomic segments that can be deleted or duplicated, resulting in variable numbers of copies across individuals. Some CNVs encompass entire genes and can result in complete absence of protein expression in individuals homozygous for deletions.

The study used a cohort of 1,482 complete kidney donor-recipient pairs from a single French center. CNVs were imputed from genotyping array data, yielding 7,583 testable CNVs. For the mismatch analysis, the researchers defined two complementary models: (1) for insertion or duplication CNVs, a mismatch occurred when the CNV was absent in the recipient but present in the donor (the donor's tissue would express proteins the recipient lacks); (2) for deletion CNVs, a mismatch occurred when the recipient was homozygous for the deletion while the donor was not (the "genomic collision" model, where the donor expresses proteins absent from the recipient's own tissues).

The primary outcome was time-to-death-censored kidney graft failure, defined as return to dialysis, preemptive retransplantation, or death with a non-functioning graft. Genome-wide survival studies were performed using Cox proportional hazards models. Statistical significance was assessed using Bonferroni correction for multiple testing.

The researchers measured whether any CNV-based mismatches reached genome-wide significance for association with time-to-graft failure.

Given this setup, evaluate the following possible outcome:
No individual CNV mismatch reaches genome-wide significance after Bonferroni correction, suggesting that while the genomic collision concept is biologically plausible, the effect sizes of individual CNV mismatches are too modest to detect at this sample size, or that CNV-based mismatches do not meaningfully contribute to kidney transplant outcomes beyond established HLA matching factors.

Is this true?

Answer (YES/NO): NO